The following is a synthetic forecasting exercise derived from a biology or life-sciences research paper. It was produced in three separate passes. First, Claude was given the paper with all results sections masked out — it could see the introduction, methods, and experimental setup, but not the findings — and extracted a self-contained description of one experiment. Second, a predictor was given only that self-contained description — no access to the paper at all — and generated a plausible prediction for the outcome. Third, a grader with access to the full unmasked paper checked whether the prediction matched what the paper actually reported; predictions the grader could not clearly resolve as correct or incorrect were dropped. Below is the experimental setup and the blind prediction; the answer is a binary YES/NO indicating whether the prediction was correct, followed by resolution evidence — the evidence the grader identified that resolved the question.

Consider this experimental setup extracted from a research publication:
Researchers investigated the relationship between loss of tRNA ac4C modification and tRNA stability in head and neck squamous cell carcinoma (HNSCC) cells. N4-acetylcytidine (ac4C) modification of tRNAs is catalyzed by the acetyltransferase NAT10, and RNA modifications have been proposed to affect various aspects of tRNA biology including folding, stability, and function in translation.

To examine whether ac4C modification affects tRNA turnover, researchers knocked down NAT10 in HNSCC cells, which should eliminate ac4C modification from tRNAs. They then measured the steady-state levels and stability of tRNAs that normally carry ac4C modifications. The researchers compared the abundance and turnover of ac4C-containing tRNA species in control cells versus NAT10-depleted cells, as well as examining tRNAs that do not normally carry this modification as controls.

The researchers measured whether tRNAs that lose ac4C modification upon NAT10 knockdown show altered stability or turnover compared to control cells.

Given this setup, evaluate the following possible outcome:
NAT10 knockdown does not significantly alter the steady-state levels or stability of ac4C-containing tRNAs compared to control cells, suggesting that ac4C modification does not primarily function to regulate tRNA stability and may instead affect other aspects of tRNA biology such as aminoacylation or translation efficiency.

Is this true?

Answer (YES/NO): NO